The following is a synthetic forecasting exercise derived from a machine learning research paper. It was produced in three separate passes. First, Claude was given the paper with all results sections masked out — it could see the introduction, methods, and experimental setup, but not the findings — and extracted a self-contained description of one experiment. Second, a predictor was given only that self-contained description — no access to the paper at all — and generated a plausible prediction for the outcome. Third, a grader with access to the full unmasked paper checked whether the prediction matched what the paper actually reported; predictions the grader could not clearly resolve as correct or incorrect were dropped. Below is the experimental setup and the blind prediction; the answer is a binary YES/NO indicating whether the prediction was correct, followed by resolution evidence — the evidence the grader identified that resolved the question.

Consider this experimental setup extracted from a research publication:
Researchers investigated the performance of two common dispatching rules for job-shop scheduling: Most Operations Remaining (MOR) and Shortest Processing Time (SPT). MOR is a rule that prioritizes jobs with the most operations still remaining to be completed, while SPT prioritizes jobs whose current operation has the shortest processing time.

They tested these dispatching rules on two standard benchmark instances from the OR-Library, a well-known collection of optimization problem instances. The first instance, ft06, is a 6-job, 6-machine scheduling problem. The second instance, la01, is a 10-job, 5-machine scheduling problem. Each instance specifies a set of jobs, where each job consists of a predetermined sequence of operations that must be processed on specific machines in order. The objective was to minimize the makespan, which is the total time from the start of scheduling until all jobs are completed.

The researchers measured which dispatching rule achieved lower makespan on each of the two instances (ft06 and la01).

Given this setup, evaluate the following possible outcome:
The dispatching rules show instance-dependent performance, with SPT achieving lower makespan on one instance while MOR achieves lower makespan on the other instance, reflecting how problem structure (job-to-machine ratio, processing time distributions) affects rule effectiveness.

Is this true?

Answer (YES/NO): YES